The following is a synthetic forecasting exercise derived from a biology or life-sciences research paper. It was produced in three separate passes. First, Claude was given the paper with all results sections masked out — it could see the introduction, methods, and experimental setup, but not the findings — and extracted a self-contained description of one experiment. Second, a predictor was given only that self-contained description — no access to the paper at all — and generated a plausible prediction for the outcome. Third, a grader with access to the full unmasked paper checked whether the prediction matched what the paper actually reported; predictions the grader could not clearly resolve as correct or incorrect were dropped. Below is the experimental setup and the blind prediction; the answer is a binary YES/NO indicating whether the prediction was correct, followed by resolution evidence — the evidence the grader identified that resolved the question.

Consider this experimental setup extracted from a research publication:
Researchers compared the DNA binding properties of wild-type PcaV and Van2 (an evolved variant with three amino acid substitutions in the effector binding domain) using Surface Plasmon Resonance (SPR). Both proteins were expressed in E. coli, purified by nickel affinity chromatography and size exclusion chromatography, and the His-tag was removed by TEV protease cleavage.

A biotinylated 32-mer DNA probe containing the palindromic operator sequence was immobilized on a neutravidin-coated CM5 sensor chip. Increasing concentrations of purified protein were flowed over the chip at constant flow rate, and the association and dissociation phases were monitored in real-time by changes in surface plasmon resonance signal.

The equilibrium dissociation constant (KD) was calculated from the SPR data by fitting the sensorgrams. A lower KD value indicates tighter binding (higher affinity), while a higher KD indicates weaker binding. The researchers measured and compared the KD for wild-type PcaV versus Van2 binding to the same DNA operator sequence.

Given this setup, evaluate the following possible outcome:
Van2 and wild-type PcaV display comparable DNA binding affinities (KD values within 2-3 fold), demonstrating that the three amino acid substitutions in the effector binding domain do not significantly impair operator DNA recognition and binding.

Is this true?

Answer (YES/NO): NO